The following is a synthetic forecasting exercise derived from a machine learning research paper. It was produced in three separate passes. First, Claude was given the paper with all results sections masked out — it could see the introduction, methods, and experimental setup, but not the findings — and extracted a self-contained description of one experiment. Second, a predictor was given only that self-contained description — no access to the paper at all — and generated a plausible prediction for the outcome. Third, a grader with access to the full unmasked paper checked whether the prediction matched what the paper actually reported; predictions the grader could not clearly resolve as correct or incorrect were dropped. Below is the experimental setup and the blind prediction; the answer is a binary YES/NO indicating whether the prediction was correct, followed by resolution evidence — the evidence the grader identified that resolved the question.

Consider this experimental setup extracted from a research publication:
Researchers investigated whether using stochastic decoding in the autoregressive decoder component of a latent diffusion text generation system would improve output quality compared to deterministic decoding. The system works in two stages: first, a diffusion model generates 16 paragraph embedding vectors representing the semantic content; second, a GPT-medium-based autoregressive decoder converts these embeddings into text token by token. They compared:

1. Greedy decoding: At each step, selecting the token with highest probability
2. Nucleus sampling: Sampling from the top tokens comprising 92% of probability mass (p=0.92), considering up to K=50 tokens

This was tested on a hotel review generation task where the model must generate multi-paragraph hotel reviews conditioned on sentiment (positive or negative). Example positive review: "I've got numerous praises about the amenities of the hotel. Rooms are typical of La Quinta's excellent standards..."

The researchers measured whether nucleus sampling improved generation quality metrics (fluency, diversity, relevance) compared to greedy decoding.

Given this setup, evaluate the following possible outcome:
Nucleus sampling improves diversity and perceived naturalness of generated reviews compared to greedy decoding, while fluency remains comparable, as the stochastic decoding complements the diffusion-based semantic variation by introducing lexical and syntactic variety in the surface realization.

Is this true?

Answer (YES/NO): NO